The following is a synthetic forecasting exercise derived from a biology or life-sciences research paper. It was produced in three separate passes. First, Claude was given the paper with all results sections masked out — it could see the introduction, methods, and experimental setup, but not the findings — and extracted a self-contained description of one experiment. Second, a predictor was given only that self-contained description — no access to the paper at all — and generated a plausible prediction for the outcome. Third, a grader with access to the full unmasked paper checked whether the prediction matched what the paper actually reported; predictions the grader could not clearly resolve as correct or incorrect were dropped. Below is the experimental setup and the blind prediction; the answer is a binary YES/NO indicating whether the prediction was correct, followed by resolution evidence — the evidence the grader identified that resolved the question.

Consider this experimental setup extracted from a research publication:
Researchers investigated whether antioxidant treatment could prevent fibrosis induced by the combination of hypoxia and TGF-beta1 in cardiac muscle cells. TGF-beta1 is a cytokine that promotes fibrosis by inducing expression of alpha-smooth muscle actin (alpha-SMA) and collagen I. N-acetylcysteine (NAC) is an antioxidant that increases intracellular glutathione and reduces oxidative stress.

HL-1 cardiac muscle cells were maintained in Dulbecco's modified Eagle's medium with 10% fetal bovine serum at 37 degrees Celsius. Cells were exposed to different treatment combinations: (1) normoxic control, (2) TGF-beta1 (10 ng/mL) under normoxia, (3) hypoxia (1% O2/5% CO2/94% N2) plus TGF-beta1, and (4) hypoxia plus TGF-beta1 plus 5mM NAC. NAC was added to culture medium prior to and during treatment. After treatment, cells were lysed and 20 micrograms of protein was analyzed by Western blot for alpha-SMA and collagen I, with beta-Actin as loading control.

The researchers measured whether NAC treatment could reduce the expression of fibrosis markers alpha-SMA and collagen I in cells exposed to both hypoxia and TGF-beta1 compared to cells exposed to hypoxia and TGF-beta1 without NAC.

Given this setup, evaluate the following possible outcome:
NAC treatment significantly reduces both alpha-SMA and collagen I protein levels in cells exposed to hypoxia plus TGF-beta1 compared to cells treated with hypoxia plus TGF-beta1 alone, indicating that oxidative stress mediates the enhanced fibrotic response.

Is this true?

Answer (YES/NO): YES